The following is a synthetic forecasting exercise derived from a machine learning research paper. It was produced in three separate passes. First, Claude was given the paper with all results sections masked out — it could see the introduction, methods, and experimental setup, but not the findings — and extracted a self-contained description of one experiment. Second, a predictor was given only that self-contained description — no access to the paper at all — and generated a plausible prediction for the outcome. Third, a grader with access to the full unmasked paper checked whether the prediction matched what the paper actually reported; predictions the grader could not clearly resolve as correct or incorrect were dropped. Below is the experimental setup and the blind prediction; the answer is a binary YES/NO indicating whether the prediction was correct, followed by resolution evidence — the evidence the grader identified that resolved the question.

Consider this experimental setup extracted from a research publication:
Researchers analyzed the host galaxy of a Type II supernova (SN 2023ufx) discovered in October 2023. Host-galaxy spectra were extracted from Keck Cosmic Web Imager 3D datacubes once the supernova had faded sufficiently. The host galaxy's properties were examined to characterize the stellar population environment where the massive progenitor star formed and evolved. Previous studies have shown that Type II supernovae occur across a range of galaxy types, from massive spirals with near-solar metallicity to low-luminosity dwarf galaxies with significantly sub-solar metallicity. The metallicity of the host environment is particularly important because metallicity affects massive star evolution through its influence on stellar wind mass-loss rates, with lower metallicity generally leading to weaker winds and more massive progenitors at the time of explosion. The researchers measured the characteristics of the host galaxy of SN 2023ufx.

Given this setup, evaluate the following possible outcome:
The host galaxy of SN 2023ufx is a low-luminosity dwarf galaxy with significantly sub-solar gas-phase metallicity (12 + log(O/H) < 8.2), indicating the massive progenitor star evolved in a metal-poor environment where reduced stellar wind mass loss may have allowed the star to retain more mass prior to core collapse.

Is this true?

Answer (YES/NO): YES